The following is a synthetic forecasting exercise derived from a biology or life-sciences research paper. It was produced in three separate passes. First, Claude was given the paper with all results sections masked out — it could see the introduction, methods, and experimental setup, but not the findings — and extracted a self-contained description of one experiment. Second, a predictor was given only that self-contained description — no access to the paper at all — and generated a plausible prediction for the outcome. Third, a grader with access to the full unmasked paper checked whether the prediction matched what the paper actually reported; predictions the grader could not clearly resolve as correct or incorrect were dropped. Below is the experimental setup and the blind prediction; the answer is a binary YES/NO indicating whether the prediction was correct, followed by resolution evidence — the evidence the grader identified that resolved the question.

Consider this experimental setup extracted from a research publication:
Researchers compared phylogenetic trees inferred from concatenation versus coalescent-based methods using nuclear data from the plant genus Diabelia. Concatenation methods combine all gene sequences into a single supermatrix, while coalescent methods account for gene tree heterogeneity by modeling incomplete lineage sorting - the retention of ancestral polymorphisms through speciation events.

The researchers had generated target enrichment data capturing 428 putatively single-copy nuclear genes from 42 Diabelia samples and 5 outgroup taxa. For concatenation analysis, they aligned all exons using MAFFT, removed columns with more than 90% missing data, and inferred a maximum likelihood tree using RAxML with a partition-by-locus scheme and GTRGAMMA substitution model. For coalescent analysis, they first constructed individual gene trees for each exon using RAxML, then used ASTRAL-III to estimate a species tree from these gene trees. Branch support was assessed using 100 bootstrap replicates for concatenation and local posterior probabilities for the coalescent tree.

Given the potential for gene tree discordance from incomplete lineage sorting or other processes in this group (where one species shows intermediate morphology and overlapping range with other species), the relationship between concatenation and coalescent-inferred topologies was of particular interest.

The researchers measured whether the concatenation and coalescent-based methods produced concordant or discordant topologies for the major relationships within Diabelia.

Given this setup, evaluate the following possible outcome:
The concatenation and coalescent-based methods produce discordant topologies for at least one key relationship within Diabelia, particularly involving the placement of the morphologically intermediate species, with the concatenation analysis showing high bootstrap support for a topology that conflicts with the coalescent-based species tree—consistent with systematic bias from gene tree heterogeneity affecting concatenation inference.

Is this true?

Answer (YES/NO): NO